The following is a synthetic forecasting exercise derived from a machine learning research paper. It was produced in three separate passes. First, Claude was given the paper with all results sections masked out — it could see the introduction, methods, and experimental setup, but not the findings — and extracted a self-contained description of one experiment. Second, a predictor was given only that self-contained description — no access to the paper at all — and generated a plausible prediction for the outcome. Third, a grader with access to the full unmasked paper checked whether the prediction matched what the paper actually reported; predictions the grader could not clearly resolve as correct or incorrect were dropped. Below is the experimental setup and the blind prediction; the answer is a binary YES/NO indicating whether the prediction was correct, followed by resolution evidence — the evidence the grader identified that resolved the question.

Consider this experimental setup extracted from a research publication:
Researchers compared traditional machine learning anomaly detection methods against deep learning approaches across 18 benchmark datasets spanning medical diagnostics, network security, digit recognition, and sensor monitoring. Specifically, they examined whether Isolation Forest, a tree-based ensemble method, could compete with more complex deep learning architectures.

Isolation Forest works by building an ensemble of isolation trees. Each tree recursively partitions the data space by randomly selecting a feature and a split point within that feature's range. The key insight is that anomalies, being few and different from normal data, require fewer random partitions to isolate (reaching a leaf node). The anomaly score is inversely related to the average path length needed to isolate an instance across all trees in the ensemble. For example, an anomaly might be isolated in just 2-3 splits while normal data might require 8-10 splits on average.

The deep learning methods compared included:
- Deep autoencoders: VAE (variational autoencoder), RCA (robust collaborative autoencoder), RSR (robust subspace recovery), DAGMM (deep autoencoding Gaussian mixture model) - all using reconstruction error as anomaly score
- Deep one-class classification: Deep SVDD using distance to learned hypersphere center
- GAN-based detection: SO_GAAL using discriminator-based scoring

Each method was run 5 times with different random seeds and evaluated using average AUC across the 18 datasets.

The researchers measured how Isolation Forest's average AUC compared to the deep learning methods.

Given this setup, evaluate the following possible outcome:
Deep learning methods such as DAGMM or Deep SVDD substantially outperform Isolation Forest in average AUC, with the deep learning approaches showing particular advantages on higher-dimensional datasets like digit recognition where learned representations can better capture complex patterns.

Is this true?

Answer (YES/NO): NO